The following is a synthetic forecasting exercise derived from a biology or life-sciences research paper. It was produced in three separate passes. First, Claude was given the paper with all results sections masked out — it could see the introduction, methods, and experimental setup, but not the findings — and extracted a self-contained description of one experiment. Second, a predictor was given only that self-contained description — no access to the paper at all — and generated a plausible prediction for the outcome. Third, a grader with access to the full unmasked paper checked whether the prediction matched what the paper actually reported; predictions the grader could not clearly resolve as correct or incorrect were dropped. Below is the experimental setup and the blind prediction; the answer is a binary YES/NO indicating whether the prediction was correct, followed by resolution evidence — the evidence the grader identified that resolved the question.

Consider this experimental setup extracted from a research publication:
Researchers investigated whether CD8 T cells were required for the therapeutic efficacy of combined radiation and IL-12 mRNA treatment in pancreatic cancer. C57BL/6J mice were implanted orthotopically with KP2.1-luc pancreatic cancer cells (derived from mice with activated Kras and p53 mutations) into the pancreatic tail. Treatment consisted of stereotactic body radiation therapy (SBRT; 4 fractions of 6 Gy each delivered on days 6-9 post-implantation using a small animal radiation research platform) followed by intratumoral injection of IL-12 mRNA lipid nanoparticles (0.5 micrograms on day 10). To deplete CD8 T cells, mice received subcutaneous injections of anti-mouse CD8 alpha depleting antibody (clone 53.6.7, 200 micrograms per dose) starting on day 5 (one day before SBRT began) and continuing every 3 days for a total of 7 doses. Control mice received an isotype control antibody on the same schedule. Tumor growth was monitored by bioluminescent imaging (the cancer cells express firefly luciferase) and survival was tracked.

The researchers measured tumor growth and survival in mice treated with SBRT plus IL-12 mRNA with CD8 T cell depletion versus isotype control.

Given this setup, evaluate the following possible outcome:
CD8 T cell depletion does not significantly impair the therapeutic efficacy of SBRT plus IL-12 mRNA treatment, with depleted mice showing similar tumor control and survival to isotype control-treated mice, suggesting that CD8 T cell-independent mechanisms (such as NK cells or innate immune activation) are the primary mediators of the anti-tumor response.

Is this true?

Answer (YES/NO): NO